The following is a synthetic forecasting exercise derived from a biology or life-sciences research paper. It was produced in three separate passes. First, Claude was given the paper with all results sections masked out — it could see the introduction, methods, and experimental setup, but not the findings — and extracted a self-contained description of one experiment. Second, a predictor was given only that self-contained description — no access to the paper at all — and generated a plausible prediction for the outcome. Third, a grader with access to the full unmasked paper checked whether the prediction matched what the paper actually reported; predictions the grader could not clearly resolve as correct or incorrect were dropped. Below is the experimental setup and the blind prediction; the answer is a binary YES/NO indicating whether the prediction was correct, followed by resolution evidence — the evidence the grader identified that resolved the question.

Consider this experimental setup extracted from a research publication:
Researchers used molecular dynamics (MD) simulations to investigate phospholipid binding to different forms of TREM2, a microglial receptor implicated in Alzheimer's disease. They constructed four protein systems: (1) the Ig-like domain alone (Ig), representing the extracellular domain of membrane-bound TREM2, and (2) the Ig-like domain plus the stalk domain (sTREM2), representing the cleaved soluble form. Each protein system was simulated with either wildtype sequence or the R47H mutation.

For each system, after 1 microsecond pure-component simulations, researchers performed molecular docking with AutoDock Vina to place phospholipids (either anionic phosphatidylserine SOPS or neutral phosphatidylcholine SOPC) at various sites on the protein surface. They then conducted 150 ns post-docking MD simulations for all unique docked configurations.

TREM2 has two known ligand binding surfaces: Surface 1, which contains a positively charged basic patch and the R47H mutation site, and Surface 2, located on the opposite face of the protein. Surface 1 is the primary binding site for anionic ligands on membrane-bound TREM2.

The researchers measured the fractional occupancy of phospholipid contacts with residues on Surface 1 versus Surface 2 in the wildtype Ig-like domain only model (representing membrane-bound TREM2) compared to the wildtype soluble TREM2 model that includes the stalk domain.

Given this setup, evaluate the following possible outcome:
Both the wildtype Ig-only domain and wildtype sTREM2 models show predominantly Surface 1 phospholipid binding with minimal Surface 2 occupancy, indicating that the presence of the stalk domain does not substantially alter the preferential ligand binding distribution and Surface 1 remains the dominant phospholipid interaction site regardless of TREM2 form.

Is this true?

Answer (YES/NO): NO